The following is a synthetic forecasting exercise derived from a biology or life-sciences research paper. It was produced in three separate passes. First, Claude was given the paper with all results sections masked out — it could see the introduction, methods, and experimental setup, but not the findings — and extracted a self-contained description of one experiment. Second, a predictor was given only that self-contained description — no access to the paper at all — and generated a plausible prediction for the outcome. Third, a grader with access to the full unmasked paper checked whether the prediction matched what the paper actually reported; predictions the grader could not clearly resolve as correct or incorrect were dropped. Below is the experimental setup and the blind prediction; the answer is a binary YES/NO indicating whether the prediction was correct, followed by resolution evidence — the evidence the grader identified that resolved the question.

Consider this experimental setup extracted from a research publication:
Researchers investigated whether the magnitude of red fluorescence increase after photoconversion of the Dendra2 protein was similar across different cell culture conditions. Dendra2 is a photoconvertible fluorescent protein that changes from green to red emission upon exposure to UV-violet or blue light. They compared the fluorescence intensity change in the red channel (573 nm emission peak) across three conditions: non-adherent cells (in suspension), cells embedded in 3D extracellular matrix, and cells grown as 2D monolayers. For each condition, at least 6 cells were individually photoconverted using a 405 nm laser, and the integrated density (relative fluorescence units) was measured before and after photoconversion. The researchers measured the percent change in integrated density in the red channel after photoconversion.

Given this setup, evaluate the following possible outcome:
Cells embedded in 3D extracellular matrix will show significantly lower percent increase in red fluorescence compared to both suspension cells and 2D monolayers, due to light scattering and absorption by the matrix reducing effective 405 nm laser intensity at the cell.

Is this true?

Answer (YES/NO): NO